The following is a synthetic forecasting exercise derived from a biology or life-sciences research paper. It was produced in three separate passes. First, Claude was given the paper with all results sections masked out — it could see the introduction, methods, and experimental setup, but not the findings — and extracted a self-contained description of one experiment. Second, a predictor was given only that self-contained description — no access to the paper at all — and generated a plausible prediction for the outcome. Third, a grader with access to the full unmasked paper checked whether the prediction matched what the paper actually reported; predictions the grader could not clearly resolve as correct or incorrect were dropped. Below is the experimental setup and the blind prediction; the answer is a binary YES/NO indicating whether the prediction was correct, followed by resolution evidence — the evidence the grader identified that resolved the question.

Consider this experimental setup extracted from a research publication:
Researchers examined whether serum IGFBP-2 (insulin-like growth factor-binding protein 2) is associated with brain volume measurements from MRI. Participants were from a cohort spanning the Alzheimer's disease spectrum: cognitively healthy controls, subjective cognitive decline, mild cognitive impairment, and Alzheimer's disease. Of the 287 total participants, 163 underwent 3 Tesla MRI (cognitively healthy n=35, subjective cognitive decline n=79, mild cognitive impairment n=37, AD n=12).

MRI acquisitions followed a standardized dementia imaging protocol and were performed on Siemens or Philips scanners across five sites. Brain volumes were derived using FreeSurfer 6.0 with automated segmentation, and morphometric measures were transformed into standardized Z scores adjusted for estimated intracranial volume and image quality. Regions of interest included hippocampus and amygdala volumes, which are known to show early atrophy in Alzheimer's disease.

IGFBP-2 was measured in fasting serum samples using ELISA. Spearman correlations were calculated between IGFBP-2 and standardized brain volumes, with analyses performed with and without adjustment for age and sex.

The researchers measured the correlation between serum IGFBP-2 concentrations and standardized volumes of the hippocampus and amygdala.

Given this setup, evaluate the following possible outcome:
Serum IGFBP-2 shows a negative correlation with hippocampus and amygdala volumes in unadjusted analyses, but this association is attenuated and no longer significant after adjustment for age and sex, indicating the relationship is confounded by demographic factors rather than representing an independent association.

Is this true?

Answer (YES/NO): NO